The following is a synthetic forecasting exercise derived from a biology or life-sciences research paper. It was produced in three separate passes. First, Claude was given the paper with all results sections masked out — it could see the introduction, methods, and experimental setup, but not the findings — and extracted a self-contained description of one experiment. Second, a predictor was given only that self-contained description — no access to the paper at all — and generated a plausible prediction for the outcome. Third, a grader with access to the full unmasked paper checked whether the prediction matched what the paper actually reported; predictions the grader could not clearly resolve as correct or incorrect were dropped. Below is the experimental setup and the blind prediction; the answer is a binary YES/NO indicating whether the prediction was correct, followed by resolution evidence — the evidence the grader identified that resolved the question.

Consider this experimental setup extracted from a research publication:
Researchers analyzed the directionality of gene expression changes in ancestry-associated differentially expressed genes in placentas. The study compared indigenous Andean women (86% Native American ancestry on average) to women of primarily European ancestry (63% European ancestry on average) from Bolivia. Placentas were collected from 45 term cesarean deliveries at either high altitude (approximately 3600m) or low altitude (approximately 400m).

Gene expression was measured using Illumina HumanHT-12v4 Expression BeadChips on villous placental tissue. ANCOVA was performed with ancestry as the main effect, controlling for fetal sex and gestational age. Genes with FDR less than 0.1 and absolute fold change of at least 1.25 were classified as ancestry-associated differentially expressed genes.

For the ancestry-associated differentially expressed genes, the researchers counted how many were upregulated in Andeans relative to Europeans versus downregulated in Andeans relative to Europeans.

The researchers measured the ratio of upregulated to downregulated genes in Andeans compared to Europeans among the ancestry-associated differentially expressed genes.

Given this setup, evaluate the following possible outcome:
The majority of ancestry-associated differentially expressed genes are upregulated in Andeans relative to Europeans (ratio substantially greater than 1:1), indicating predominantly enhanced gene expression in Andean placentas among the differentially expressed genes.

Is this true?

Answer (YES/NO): YES